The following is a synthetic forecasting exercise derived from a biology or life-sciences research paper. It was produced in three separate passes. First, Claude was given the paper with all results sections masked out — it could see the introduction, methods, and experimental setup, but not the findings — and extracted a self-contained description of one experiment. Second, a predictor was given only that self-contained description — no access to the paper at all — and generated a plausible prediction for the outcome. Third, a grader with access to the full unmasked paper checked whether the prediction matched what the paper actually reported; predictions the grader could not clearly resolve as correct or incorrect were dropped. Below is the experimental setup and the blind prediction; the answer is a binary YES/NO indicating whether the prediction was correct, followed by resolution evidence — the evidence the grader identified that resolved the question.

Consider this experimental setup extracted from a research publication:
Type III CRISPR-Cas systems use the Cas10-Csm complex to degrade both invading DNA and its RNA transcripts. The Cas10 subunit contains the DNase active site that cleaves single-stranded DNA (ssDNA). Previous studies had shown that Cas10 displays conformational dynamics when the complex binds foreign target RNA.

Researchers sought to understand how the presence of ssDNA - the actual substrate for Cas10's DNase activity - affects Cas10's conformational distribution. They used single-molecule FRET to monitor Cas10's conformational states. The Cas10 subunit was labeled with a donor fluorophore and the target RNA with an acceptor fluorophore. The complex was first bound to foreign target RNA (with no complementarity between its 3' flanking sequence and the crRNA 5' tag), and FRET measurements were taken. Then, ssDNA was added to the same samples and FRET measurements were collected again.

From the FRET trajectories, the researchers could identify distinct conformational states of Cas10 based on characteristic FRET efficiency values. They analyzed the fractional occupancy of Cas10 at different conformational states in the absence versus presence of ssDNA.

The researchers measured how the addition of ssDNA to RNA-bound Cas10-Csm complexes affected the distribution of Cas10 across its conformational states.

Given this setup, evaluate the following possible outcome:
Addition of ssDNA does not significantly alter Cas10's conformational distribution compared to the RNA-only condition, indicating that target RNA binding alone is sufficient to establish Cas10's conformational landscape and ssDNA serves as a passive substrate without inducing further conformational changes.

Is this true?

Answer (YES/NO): NO